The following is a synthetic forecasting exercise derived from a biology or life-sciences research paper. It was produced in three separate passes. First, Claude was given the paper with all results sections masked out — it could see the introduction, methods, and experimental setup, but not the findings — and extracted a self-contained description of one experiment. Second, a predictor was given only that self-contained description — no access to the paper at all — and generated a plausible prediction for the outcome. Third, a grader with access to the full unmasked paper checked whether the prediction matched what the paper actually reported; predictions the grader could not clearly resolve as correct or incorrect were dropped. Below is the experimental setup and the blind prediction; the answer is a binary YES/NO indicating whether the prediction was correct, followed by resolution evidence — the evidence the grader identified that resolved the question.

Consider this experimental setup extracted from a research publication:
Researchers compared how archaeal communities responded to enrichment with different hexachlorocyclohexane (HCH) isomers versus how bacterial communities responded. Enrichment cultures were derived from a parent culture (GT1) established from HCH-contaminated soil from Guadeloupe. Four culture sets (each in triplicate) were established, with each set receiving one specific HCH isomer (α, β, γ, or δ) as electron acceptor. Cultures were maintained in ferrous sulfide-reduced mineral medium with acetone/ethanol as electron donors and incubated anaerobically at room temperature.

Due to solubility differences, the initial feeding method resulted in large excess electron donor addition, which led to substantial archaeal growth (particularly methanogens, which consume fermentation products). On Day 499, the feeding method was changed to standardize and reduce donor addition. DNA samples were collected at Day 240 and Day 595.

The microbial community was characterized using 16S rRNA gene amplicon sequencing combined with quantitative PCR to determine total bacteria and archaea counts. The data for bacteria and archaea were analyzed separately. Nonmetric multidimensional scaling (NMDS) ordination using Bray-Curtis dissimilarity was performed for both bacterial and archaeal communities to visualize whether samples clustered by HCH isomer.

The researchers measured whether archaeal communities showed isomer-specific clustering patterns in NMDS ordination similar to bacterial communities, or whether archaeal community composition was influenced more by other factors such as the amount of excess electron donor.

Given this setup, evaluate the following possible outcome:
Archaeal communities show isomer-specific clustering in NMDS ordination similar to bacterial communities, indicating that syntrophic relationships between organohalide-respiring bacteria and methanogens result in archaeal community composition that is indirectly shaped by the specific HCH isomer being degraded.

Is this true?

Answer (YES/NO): NO